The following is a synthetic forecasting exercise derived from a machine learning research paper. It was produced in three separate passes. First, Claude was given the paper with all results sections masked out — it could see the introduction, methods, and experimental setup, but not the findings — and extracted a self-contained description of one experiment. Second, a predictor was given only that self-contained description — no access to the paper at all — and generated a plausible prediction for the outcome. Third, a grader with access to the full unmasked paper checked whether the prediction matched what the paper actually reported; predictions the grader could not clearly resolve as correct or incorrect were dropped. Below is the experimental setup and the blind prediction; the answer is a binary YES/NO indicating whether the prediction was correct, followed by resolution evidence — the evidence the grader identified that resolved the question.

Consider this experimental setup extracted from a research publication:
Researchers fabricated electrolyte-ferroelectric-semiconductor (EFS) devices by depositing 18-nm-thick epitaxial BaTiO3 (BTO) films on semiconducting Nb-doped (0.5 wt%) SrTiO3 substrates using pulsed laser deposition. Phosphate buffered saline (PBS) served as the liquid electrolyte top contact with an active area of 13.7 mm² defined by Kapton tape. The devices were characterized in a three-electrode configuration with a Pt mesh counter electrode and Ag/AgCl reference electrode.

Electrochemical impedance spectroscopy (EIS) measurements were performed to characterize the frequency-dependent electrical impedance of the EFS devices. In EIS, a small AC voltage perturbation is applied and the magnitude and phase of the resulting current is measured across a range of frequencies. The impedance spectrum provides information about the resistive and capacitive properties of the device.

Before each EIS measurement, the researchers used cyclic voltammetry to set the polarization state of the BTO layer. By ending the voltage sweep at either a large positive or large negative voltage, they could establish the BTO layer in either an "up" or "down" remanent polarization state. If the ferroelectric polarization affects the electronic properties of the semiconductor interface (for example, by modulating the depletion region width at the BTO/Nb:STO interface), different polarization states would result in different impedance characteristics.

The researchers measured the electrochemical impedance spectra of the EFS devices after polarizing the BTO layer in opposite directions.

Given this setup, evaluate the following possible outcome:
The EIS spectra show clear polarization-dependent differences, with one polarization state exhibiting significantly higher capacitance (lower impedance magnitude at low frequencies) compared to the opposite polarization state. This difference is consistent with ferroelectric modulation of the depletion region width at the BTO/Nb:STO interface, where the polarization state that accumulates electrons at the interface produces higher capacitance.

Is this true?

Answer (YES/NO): NO